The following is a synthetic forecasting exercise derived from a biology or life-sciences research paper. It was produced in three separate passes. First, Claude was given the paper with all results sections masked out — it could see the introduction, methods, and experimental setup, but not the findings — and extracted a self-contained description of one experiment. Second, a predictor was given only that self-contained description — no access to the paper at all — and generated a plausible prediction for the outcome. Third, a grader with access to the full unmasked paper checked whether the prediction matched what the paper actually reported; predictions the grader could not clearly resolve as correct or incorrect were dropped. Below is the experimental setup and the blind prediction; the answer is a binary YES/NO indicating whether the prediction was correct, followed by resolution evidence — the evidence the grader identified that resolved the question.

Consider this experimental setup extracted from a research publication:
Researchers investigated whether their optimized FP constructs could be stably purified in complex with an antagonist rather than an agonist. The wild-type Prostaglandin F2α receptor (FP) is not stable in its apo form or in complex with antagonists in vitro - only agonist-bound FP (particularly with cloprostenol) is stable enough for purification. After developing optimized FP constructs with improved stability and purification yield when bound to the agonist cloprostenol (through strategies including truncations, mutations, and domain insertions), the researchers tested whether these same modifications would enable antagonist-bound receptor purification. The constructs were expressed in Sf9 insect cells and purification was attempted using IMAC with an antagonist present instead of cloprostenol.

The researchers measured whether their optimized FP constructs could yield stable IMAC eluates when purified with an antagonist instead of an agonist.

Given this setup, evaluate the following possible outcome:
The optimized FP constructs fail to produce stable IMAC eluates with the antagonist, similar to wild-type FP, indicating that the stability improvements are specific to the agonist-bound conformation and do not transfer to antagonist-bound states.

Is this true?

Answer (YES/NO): YES